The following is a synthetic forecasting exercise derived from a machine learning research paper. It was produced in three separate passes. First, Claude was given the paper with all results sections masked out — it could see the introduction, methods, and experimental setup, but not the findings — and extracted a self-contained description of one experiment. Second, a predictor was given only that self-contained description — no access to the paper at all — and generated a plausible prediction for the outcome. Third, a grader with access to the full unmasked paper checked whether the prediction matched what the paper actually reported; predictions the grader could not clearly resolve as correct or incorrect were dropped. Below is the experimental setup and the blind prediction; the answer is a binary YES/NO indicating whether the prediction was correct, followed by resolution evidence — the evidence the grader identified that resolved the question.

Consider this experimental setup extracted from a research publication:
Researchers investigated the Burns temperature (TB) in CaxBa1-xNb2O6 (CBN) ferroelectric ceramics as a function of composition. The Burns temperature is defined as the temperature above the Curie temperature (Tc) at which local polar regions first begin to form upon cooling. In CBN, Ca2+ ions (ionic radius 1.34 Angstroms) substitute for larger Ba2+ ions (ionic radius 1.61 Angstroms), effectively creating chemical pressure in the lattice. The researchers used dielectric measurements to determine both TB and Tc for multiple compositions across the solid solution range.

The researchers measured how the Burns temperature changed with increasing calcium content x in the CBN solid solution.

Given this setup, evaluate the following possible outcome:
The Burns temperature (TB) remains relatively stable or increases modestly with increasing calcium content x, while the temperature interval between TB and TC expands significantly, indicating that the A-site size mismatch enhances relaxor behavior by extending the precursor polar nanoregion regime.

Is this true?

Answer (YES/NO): NO